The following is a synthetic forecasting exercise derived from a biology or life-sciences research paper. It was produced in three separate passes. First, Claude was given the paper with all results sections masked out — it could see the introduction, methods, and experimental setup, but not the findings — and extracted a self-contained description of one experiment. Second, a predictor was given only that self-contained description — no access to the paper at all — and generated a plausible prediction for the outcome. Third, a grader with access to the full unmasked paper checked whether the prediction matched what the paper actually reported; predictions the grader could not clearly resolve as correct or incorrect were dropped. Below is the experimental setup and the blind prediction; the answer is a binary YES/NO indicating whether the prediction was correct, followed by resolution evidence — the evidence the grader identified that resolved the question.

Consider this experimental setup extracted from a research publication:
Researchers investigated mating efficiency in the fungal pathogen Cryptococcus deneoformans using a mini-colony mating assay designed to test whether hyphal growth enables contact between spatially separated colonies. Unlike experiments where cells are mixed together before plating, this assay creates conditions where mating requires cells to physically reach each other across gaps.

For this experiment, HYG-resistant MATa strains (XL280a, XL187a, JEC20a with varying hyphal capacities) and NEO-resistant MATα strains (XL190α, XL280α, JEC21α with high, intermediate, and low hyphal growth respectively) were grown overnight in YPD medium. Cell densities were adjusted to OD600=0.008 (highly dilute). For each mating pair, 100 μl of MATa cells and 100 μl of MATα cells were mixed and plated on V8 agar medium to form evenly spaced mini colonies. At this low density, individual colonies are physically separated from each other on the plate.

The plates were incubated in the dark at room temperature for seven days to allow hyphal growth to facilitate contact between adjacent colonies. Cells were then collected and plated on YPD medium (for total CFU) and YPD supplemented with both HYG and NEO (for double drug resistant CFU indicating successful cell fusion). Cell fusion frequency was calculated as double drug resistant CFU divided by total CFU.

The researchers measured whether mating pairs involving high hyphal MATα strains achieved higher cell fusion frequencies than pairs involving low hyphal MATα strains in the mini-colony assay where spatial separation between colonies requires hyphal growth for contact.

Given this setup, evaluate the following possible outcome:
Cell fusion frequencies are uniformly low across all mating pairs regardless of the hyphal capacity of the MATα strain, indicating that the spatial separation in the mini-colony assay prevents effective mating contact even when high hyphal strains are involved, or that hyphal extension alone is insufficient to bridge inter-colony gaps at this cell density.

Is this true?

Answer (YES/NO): NO